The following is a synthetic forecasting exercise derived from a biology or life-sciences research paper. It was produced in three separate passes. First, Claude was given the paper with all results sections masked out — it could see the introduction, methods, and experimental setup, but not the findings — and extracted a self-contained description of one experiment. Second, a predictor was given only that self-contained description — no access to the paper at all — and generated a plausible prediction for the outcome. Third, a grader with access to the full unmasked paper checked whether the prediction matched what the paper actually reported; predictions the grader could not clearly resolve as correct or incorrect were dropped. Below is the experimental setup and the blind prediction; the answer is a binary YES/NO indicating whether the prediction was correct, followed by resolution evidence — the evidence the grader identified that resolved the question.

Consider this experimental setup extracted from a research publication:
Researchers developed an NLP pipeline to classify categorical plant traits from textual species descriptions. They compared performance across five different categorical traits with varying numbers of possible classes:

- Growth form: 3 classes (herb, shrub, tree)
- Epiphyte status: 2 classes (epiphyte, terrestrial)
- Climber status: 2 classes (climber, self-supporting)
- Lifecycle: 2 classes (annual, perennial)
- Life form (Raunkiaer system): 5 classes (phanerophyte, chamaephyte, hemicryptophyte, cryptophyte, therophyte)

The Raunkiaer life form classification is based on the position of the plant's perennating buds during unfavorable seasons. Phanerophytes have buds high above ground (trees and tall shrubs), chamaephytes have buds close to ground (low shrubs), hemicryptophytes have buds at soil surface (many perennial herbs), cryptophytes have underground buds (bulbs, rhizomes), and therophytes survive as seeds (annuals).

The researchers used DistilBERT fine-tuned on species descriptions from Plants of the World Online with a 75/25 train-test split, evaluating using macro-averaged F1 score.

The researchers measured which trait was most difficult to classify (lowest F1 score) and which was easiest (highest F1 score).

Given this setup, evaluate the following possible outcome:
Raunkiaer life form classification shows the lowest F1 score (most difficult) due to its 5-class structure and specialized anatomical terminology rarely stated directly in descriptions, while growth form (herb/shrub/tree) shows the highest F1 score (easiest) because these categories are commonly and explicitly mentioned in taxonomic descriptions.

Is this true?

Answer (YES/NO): NO